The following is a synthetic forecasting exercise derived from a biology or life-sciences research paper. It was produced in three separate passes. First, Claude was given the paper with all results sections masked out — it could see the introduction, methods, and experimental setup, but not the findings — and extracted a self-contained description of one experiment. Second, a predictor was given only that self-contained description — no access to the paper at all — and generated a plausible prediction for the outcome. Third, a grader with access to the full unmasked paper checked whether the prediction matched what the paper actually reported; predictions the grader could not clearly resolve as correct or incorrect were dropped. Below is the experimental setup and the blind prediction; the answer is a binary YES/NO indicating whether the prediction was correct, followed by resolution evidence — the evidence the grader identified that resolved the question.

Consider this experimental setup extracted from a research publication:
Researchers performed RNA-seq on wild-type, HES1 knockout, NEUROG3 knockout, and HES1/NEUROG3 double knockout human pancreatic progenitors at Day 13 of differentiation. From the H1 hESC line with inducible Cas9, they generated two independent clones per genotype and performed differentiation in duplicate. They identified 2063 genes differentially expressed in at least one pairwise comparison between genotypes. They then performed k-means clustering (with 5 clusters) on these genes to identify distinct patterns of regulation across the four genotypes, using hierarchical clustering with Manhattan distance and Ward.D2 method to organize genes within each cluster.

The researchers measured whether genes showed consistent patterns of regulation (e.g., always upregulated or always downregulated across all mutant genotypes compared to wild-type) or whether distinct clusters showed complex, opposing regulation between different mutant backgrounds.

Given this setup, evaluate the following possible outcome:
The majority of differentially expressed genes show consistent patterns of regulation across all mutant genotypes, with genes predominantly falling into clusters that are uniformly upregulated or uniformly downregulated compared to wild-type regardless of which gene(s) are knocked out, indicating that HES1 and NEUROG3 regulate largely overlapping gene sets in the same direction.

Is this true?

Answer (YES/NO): NO